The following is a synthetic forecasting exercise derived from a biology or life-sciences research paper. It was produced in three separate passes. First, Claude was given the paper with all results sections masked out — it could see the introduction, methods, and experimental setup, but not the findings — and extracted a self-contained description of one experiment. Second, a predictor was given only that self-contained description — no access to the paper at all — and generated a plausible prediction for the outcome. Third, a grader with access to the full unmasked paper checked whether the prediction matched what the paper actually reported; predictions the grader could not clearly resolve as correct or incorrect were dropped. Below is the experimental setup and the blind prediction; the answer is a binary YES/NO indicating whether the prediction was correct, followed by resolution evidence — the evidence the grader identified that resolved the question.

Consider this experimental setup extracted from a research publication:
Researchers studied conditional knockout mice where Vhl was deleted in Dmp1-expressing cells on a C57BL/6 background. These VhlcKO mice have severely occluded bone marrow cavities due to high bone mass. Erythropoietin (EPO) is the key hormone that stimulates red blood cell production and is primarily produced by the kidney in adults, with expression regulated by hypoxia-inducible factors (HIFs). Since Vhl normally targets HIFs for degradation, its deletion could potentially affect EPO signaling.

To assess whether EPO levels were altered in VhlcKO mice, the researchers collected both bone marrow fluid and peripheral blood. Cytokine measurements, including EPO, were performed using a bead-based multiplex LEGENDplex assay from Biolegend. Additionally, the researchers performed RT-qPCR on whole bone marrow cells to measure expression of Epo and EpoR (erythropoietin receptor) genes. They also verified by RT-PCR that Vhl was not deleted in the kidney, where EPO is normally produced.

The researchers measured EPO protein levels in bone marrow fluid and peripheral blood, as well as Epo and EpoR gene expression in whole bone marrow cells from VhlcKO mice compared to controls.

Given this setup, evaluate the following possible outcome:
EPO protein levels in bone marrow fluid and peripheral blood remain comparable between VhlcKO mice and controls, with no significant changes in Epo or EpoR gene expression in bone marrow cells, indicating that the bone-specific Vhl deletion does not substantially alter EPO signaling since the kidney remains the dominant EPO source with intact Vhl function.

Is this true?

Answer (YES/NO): NO